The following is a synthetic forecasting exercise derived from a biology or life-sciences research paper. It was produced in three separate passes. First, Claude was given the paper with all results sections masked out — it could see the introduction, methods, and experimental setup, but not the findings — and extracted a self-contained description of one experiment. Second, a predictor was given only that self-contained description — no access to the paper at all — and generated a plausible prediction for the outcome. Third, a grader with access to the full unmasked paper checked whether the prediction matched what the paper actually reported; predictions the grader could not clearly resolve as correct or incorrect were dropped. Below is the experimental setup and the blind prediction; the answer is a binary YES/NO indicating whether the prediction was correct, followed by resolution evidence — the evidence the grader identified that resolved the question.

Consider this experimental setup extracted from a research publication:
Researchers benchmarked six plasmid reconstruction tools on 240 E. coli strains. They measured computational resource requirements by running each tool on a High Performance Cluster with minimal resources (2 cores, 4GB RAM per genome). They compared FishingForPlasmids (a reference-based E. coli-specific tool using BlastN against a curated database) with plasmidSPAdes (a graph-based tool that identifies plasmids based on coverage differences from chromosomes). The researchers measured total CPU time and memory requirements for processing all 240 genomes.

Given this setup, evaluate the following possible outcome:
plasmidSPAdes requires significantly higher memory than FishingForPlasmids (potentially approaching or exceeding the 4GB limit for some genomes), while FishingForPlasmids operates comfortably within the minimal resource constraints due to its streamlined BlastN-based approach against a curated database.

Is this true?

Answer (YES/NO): NO